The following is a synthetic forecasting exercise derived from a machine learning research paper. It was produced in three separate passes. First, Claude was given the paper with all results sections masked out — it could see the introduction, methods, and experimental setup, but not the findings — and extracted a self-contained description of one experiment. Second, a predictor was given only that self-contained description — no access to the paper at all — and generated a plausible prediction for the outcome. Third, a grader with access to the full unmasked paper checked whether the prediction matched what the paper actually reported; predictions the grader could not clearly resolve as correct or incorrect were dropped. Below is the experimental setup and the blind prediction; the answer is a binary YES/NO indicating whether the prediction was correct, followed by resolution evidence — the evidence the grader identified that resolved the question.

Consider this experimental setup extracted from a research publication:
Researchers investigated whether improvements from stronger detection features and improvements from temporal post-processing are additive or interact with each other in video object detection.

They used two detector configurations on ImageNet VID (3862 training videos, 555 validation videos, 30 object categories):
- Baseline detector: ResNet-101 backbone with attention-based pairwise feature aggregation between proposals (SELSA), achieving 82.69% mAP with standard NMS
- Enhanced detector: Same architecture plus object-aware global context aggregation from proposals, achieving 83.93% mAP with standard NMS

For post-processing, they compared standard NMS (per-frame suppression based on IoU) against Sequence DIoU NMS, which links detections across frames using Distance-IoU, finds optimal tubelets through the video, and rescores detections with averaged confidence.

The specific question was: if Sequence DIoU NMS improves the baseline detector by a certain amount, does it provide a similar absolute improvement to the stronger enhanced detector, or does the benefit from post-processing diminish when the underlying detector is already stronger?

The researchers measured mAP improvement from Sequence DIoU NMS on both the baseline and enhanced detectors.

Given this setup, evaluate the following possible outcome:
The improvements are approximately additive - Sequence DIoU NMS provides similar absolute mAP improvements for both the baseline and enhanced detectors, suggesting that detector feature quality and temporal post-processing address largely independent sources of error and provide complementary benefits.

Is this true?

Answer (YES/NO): NO